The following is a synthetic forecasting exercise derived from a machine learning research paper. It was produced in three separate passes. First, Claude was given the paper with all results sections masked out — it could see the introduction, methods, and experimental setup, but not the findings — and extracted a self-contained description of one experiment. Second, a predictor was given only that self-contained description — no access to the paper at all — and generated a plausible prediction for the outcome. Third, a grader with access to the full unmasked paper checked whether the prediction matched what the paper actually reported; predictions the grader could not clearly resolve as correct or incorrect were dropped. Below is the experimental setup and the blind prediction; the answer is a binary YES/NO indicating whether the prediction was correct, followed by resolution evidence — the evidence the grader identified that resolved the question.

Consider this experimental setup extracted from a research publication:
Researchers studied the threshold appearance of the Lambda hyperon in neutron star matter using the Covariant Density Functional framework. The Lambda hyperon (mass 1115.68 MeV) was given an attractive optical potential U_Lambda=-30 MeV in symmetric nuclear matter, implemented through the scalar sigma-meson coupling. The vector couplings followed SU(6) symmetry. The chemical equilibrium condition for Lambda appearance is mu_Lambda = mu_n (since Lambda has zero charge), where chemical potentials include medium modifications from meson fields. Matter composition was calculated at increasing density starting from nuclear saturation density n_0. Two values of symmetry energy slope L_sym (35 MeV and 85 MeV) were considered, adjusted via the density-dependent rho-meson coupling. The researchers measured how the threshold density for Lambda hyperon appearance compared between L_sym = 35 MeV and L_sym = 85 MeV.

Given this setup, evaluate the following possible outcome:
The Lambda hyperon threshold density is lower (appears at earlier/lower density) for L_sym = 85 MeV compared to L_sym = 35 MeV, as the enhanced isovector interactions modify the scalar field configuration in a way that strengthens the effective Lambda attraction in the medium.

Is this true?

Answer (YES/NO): YES